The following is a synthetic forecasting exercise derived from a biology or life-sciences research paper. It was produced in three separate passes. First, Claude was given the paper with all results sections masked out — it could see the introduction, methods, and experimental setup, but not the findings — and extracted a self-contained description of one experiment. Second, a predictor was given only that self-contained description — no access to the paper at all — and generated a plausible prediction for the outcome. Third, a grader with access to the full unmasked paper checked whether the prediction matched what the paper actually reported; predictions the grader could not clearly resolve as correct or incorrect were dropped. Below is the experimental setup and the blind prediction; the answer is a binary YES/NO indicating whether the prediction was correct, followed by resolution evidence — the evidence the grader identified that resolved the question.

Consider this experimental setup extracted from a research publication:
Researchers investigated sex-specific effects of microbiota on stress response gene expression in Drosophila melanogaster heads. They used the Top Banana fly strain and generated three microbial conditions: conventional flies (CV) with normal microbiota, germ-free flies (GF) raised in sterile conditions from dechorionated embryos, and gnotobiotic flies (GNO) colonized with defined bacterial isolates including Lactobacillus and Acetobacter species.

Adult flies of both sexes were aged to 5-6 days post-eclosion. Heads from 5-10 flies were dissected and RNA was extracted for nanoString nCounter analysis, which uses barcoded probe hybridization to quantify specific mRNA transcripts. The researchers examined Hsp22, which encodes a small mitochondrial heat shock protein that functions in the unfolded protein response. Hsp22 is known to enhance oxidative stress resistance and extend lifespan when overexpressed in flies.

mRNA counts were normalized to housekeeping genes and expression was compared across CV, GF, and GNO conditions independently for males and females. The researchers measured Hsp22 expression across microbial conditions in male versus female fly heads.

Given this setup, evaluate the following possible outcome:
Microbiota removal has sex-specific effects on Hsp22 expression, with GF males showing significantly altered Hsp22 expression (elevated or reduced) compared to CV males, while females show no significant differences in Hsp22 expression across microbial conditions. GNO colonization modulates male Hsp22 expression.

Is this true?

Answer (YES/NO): NO